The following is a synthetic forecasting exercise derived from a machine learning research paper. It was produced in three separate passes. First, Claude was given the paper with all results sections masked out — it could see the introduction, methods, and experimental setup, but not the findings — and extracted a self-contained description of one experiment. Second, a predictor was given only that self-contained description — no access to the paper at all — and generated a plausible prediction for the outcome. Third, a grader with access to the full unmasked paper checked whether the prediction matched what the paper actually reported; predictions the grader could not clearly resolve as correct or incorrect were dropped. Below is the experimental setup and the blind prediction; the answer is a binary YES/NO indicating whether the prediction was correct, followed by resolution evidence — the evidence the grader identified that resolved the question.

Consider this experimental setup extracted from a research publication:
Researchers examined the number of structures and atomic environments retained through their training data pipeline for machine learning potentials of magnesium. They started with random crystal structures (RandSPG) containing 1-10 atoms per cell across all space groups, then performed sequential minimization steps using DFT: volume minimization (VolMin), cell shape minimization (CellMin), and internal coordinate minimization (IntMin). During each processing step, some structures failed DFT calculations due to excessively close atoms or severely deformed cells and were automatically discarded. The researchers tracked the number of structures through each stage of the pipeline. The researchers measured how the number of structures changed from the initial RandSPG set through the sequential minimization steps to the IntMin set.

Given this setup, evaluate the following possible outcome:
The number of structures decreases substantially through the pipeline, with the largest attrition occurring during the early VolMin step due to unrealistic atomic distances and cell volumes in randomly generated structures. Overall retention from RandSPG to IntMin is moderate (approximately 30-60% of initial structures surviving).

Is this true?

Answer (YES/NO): NO